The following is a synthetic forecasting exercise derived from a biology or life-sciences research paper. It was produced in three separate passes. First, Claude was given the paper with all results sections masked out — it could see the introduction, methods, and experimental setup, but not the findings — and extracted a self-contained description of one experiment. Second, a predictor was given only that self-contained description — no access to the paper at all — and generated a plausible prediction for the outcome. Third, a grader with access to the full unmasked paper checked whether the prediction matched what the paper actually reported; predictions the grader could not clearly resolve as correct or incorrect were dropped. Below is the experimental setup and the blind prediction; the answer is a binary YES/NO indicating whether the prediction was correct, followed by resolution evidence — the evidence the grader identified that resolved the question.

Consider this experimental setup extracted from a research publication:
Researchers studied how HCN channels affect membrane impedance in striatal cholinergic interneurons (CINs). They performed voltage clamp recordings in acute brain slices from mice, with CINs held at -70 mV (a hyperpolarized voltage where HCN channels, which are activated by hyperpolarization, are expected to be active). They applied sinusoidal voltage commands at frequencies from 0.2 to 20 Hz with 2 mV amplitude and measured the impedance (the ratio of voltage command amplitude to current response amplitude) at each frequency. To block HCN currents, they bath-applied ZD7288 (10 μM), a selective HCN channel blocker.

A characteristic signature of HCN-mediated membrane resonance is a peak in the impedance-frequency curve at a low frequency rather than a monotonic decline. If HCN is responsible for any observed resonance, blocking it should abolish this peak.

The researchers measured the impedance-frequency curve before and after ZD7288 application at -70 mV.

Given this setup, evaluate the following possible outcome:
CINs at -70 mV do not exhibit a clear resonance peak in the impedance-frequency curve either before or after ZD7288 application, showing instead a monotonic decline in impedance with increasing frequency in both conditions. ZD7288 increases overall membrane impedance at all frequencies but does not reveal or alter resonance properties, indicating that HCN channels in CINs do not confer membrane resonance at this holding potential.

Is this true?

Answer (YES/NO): NO